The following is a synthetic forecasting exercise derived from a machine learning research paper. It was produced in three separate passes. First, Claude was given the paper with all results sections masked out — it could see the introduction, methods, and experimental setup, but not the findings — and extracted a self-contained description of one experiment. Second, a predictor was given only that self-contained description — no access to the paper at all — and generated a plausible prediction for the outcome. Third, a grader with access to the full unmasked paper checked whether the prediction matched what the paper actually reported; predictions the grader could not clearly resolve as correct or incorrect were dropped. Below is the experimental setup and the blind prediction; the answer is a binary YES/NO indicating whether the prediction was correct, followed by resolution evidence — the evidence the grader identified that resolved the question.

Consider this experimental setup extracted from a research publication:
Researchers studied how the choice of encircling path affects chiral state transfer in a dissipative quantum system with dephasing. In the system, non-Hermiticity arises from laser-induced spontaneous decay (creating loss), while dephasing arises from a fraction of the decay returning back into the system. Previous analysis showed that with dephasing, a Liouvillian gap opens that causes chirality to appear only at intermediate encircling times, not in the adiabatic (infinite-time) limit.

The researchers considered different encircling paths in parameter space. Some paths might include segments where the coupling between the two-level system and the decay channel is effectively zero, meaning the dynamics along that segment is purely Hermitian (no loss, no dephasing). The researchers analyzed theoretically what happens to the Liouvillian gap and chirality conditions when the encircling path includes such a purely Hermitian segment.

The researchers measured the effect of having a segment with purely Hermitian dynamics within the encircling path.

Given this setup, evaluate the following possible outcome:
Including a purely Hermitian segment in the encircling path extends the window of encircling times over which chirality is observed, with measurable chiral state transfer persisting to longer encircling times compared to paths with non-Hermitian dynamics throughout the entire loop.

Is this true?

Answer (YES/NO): YES